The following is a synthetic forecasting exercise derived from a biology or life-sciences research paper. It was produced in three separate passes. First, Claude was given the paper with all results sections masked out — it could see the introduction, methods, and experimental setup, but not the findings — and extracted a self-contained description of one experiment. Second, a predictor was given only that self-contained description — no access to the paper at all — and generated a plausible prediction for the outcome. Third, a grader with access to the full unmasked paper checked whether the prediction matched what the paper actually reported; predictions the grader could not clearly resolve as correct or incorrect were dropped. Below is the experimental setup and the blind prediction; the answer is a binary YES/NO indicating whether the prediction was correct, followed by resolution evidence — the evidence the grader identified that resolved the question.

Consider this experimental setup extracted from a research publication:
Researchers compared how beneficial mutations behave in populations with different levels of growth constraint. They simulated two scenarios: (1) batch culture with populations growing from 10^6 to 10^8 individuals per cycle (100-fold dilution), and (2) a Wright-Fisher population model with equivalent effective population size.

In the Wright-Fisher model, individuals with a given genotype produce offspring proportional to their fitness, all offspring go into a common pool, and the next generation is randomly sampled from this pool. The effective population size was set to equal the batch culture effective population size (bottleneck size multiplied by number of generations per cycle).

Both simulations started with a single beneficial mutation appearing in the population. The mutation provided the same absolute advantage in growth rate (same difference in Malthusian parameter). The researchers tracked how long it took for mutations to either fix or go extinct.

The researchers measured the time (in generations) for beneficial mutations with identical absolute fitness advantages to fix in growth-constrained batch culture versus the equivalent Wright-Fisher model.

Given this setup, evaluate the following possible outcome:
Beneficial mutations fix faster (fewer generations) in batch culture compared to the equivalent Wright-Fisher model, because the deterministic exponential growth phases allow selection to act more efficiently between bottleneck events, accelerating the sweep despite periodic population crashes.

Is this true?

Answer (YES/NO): NO